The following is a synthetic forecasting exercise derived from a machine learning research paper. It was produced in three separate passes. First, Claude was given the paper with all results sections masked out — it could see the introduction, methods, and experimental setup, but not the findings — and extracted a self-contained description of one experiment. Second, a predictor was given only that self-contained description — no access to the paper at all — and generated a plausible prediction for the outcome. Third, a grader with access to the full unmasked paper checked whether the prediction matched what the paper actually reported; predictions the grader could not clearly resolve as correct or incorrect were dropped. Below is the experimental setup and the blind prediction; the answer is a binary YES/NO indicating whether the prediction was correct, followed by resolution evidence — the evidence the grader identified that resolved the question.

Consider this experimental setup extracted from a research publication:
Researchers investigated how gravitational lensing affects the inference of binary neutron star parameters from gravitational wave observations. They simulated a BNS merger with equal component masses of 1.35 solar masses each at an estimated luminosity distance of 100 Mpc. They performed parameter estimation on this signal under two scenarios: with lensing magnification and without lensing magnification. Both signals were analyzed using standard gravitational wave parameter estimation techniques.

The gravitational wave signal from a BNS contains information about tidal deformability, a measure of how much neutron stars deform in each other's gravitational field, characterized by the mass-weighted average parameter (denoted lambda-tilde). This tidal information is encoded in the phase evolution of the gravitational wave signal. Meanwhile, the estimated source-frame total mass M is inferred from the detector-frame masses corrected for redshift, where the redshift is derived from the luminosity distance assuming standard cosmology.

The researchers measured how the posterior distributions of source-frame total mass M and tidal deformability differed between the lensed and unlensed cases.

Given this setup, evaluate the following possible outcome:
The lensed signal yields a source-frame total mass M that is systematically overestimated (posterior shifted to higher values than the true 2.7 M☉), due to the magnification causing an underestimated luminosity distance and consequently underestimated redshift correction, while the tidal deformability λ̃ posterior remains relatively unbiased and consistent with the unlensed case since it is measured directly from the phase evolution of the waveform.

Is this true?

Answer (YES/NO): YES